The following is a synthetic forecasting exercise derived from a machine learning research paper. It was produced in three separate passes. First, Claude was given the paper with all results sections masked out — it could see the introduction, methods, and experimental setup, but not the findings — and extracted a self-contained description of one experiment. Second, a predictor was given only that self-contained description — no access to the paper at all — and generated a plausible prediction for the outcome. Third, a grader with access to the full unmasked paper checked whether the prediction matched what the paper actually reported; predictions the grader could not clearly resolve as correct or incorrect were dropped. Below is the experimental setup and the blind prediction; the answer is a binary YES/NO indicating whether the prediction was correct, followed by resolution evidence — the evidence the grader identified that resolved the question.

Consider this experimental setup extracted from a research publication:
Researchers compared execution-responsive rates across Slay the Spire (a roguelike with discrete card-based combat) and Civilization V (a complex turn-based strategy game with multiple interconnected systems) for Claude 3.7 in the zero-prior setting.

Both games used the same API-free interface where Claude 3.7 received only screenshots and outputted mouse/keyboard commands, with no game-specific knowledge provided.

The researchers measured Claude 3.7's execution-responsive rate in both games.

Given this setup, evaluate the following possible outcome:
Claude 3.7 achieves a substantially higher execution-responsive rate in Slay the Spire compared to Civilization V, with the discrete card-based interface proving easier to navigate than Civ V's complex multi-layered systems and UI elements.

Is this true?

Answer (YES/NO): YES